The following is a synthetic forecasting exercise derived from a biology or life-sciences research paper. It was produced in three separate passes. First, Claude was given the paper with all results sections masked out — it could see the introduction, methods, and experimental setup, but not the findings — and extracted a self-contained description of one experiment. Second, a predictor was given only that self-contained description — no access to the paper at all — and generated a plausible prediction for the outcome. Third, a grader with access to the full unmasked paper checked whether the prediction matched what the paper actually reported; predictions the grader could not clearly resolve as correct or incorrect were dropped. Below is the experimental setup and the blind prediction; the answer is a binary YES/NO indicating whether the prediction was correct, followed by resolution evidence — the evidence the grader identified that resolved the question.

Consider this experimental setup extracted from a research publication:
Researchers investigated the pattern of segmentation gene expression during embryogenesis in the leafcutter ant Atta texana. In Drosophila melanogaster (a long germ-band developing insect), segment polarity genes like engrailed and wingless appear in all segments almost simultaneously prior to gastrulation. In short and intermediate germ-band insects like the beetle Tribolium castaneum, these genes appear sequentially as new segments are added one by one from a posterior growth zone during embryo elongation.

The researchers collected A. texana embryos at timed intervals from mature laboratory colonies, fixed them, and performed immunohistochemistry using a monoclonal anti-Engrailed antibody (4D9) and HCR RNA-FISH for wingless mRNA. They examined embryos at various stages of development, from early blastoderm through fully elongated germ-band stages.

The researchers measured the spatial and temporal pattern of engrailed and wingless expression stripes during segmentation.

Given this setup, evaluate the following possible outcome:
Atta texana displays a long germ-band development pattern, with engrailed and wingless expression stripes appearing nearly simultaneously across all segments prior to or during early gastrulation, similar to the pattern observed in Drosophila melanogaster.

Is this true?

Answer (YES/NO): NO